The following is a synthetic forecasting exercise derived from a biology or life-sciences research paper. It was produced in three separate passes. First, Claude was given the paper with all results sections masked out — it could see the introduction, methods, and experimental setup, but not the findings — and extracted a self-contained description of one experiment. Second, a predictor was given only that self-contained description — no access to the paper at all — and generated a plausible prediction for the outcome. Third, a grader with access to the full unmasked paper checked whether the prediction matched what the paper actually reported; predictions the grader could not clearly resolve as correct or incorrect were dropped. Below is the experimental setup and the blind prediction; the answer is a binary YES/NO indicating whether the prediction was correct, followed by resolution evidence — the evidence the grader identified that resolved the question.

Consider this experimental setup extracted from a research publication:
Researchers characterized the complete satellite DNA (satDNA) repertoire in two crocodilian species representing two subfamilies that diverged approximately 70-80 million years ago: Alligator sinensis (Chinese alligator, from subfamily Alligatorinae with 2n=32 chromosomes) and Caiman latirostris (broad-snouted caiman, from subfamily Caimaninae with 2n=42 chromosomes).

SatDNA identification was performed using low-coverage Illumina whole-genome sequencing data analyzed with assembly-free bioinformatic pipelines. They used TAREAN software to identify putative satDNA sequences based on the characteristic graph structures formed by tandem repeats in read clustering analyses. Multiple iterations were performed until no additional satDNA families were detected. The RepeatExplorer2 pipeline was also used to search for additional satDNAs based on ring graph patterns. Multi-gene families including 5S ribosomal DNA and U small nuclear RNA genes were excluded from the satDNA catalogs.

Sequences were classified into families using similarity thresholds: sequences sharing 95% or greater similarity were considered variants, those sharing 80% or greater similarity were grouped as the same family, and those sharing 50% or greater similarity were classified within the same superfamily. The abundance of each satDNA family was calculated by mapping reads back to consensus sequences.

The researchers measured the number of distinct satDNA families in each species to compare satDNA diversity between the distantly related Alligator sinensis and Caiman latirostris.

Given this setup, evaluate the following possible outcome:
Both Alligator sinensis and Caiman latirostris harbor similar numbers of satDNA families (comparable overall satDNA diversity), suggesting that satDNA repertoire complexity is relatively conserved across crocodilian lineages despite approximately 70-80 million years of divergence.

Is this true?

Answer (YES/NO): NO